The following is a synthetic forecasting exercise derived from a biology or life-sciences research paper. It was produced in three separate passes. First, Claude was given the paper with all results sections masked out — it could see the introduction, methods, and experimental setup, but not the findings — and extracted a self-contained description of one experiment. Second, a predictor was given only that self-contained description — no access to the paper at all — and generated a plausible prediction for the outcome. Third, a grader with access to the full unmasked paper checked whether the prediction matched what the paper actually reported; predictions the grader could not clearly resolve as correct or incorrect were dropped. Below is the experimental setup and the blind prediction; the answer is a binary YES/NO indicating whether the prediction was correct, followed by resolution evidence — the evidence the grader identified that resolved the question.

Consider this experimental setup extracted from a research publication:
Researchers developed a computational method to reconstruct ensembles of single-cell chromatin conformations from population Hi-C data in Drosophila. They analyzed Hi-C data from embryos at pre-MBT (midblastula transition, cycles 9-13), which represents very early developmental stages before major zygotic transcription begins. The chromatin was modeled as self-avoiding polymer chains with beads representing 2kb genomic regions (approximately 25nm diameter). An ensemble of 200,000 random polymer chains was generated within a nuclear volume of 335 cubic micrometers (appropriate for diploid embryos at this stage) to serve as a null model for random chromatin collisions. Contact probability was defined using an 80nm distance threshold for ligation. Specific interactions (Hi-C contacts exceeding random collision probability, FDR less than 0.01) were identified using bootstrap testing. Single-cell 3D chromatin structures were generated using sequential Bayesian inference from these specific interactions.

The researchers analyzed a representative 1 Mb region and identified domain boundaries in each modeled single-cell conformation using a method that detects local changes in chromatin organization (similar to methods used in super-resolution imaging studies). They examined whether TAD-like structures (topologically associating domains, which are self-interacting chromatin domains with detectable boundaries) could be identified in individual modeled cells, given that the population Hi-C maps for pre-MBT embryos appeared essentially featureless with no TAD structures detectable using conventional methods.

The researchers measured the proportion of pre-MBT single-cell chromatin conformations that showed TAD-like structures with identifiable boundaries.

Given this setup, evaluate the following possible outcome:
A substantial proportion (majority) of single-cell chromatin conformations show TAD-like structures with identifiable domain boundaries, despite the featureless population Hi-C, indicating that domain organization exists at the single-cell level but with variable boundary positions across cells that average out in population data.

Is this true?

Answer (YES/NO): YES